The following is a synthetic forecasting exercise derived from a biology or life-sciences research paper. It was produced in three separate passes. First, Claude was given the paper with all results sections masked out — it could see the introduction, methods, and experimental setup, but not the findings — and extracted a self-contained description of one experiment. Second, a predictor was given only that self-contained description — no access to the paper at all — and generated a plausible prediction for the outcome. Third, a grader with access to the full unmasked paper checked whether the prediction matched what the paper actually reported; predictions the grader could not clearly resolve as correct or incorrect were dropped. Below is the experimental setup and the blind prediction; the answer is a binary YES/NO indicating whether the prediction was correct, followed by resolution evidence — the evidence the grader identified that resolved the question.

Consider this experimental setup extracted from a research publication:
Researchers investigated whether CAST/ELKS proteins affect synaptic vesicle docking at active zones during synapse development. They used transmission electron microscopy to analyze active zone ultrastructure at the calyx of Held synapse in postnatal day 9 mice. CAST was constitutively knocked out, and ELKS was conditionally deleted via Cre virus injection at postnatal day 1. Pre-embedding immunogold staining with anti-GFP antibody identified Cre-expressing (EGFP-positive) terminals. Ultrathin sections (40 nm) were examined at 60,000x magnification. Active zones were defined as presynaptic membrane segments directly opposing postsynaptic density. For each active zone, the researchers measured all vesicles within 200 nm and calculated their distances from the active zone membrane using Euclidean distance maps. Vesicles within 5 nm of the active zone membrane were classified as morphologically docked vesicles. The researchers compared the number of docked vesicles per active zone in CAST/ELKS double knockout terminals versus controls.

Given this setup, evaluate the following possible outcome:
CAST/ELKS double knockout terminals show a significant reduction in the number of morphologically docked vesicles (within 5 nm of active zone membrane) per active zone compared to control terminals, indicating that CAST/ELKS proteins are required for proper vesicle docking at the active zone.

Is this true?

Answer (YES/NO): NO